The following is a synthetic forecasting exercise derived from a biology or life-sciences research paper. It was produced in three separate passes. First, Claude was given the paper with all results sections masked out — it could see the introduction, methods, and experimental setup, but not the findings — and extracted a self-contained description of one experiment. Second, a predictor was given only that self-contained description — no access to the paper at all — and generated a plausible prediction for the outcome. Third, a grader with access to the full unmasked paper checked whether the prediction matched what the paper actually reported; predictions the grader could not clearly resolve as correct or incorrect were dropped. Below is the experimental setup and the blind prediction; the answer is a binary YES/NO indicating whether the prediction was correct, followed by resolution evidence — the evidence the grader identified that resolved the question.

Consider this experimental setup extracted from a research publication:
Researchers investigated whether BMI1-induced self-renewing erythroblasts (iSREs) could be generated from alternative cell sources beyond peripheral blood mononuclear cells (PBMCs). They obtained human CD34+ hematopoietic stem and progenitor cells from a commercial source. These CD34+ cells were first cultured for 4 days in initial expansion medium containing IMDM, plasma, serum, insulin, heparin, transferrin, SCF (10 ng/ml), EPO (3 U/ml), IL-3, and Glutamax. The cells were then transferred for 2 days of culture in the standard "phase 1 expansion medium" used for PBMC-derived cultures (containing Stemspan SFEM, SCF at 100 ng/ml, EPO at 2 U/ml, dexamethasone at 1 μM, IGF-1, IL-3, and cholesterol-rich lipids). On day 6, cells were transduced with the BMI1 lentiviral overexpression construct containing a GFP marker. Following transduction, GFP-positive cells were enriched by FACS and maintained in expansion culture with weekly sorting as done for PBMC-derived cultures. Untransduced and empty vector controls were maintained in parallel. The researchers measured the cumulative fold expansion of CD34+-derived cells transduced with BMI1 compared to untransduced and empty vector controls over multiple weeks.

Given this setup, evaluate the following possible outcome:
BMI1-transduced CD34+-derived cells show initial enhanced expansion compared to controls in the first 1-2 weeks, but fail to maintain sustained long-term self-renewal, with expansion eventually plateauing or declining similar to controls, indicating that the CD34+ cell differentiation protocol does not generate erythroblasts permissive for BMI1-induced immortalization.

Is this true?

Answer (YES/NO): NO